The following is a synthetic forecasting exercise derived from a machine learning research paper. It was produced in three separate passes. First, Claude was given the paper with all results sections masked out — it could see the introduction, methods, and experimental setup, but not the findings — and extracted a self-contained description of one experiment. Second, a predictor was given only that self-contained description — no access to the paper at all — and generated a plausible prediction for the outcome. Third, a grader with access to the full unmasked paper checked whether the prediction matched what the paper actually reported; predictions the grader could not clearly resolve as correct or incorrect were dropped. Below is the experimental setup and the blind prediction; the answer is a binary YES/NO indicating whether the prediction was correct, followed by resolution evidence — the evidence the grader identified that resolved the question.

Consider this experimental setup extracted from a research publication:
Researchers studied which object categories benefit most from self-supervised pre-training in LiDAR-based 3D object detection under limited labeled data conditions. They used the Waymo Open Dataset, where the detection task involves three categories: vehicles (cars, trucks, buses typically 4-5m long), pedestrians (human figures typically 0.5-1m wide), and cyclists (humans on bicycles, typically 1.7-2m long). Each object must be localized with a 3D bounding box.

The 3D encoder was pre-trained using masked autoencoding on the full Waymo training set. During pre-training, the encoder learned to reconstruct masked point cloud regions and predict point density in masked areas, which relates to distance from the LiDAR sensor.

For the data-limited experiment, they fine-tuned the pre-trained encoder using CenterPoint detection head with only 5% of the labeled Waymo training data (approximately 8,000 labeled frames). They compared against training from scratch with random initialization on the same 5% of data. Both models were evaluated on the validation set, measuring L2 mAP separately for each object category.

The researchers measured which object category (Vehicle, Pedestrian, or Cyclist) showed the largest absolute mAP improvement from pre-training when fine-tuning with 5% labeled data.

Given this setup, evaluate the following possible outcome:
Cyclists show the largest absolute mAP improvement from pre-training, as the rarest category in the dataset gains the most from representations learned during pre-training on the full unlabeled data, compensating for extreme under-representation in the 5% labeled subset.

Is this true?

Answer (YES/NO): YES